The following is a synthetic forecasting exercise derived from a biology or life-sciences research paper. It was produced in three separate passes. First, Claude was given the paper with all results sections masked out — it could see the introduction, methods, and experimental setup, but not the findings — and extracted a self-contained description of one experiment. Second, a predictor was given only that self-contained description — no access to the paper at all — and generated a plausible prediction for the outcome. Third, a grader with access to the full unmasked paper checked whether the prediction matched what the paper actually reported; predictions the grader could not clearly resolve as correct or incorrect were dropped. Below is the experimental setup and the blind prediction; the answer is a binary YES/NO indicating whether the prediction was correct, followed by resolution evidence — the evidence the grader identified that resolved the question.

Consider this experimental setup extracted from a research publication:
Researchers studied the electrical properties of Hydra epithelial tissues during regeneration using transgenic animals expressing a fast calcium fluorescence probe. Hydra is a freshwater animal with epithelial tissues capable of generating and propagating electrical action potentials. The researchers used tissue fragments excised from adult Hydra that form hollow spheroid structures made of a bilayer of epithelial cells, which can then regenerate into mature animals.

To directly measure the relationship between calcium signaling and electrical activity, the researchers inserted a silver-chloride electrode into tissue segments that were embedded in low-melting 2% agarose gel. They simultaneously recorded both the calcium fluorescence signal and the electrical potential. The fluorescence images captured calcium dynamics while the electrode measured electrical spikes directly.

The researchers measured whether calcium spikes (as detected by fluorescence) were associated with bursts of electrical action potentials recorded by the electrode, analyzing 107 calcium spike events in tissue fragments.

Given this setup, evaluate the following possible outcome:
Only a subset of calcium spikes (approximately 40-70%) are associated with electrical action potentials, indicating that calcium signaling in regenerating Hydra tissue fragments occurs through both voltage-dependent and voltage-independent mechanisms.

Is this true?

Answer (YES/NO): NO